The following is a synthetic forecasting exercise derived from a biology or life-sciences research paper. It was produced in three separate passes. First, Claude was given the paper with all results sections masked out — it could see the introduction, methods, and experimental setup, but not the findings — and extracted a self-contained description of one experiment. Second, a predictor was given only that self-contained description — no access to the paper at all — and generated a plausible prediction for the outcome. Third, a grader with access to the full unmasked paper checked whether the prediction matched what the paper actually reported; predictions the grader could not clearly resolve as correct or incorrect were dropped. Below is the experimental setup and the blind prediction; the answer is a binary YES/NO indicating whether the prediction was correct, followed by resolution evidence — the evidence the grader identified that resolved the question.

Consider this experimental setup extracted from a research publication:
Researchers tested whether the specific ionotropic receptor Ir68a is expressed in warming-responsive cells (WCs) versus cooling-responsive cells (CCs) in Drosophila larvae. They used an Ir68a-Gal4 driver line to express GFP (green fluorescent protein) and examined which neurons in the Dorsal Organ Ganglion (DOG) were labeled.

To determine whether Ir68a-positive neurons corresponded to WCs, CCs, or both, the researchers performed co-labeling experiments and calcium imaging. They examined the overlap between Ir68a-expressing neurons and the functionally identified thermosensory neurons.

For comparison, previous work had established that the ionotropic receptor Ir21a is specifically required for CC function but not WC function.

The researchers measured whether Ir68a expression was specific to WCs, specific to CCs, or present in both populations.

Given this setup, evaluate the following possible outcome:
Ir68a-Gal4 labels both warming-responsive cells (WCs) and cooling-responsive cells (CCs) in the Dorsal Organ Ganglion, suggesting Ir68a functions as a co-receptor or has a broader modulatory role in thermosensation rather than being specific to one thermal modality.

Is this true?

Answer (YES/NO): NO